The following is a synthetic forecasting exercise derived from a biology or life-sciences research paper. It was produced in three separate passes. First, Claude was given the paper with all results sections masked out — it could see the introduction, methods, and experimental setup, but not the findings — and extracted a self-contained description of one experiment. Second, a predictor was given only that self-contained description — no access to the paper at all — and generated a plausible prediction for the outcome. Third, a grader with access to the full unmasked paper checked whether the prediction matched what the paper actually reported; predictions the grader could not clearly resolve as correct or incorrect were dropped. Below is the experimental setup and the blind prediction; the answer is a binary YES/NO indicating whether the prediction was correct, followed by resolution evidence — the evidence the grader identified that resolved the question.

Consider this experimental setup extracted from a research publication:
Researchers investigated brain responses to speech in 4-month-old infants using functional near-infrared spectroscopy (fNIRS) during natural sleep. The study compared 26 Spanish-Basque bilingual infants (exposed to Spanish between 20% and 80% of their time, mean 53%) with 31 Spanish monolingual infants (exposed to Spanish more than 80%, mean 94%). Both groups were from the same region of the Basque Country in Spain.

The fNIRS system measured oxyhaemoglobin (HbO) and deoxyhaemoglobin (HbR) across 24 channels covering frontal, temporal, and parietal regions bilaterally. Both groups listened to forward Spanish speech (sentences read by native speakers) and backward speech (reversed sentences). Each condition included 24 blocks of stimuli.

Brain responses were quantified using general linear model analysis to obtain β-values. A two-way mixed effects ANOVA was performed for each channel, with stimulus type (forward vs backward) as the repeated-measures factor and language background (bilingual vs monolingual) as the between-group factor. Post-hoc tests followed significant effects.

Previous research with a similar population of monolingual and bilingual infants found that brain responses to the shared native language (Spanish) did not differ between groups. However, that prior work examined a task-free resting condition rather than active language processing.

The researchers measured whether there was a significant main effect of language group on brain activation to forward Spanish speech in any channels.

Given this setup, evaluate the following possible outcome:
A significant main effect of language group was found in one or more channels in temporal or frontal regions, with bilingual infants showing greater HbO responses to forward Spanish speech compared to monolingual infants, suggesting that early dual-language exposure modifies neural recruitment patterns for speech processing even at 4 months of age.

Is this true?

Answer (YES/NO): YES